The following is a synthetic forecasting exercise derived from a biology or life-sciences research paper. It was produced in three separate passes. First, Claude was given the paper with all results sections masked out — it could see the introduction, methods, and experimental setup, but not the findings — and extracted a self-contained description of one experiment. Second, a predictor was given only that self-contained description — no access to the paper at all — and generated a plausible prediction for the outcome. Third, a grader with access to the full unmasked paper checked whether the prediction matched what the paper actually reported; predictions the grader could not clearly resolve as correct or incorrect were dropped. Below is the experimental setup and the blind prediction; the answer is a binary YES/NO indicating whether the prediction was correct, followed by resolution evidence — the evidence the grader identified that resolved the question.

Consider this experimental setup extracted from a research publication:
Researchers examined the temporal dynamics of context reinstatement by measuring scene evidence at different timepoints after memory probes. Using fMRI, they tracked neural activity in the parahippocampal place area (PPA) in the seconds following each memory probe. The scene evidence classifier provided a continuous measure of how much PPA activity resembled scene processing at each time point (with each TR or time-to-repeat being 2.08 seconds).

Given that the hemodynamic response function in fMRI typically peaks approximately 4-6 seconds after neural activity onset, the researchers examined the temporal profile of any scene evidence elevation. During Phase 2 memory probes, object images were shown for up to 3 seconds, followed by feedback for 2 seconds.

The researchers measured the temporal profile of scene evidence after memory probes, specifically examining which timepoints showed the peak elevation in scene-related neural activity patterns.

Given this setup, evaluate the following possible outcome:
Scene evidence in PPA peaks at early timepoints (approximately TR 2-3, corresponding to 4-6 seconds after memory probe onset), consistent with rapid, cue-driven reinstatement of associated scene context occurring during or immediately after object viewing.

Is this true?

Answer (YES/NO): NO